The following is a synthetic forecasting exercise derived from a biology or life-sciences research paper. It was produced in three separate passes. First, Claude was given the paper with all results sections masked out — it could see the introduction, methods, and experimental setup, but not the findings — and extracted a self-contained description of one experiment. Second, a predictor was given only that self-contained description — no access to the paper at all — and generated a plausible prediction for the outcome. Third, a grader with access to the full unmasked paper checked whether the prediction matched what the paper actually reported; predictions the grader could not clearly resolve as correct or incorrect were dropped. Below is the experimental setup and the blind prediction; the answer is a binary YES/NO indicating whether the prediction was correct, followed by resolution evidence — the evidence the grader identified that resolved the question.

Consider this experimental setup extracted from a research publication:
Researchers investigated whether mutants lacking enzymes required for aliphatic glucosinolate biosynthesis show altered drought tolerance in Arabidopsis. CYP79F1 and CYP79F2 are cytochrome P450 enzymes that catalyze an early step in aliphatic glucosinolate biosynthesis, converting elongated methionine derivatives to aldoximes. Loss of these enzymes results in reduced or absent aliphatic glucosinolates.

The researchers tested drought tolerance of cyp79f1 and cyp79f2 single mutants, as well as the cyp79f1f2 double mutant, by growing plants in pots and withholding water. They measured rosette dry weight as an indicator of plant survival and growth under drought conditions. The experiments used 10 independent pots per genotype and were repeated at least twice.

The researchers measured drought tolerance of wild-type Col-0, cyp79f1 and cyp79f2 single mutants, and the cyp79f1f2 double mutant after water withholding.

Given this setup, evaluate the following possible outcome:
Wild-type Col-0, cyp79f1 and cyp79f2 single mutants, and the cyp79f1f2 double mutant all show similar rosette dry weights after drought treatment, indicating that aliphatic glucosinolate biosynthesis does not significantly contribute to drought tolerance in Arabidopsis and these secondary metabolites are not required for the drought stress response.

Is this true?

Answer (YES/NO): NO